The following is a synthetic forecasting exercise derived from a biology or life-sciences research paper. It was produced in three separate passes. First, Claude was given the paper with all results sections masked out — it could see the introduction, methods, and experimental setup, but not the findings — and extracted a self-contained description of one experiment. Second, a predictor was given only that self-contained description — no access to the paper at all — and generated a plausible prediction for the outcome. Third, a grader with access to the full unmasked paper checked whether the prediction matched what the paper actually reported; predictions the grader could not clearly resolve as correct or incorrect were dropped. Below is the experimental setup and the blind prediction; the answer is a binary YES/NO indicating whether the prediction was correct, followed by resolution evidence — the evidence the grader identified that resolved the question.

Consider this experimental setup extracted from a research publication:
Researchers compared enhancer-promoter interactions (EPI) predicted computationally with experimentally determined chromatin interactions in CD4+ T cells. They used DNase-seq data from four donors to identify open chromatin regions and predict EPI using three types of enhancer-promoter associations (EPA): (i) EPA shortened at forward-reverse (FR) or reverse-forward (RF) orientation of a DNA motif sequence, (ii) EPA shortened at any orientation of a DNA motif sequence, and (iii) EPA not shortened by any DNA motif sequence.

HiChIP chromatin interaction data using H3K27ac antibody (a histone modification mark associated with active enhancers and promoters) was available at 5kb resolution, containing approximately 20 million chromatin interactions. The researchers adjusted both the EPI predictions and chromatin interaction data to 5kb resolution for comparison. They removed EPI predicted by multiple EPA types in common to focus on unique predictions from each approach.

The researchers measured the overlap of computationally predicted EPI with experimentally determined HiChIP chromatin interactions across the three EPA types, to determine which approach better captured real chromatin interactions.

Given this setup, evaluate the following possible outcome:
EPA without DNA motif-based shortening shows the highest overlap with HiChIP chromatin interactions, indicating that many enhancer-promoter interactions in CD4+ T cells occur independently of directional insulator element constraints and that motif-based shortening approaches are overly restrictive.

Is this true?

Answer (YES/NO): NO